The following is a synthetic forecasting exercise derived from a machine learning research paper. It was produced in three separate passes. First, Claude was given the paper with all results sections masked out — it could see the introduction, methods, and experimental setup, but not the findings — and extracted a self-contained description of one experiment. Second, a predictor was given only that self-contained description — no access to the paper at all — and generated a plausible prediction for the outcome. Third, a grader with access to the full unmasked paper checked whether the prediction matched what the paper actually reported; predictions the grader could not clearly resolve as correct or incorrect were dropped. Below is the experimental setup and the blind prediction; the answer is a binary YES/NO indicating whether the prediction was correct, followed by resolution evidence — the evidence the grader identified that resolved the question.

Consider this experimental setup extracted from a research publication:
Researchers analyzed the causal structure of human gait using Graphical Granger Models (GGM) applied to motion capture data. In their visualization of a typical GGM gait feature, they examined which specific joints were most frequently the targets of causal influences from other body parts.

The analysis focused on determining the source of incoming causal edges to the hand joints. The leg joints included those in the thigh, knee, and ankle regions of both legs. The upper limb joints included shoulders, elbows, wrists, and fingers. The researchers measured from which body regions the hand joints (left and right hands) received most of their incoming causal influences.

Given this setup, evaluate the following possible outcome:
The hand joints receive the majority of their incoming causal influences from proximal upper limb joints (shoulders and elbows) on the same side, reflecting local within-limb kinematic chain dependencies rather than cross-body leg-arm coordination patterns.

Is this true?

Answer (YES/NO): NO